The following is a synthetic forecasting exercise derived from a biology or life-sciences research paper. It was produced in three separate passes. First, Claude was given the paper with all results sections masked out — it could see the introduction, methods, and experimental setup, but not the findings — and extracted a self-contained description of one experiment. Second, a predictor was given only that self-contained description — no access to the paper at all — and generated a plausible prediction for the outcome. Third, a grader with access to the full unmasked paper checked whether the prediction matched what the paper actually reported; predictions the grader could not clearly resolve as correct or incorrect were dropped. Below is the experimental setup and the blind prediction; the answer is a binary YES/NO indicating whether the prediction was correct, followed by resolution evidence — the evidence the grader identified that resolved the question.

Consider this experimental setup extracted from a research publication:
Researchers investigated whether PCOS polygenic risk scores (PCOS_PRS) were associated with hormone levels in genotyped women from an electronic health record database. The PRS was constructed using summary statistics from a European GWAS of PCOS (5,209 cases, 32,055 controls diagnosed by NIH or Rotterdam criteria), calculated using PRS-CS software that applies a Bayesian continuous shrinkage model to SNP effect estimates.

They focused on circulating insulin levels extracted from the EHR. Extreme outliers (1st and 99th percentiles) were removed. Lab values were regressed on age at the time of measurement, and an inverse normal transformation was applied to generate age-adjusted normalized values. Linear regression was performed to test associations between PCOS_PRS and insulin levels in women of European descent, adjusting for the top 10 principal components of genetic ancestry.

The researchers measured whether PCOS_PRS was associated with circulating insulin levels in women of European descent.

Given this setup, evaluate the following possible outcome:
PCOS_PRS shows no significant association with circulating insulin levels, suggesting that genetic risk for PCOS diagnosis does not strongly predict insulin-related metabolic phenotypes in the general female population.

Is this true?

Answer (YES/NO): YES